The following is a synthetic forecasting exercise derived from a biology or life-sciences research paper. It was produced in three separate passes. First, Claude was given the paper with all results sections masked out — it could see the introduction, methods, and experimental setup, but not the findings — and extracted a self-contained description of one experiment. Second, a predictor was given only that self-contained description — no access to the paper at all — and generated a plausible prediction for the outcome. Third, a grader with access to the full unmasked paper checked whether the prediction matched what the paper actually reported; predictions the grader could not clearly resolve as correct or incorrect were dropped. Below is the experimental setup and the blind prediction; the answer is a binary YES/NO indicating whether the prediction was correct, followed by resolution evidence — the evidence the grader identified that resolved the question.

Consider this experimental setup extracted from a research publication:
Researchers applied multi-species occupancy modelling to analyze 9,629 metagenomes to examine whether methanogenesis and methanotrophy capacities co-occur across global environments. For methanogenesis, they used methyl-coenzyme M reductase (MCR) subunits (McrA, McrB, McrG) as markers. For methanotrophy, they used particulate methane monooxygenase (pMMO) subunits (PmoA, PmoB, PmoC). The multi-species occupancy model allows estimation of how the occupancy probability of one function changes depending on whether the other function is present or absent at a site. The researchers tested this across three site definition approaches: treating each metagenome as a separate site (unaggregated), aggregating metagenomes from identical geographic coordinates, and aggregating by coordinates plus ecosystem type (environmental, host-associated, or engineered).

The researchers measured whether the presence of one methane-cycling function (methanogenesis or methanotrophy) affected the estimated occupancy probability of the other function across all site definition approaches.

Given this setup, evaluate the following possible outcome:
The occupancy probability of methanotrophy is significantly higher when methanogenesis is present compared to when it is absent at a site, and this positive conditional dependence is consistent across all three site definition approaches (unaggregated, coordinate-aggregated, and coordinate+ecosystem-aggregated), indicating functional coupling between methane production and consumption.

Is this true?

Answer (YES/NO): NO